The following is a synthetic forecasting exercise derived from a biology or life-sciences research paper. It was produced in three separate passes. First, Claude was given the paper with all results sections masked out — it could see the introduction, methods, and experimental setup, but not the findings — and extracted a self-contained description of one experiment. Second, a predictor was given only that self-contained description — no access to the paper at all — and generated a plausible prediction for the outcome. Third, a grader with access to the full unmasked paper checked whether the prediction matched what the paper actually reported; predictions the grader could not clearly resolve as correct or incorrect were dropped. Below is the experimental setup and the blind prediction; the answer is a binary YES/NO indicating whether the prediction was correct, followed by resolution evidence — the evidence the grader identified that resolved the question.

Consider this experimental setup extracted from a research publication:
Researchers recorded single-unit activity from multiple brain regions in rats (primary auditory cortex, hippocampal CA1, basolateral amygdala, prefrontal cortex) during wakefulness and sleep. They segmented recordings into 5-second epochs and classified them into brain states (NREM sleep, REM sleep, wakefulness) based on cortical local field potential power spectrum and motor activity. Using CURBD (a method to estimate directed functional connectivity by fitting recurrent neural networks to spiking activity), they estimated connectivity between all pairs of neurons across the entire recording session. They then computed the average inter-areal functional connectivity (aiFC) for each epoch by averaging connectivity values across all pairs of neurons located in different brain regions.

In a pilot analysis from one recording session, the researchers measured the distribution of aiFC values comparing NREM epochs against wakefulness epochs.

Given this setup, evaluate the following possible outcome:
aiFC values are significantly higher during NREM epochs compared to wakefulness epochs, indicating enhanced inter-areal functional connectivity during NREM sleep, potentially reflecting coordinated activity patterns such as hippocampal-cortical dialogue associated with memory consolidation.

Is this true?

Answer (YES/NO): NO